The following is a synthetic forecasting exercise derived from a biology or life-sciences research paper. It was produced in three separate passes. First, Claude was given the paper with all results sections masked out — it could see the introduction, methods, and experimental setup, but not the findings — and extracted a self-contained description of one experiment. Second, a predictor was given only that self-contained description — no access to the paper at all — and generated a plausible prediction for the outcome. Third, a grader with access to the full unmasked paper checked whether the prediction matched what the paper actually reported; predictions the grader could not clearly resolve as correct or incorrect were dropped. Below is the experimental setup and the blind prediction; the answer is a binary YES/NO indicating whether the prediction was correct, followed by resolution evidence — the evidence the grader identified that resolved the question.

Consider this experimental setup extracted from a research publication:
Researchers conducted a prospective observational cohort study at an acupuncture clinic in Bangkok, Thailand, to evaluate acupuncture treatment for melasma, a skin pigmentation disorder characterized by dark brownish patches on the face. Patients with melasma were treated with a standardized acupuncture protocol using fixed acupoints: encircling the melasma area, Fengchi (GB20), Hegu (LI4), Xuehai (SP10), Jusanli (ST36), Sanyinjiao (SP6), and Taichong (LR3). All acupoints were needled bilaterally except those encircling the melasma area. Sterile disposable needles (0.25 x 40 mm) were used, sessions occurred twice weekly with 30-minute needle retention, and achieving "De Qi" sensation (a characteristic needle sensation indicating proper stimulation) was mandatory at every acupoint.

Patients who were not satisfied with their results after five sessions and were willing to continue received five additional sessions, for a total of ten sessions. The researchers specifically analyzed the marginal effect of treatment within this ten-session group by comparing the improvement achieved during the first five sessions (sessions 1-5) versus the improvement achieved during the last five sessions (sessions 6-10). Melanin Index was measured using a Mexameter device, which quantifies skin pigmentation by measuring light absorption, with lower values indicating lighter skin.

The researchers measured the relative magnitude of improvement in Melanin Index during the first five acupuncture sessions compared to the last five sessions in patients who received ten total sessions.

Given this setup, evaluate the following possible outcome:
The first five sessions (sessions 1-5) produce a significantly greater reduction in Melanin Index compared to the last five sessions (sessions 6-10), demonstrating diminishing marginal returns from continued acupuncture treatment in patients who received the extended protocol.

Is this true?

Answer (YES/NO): NO